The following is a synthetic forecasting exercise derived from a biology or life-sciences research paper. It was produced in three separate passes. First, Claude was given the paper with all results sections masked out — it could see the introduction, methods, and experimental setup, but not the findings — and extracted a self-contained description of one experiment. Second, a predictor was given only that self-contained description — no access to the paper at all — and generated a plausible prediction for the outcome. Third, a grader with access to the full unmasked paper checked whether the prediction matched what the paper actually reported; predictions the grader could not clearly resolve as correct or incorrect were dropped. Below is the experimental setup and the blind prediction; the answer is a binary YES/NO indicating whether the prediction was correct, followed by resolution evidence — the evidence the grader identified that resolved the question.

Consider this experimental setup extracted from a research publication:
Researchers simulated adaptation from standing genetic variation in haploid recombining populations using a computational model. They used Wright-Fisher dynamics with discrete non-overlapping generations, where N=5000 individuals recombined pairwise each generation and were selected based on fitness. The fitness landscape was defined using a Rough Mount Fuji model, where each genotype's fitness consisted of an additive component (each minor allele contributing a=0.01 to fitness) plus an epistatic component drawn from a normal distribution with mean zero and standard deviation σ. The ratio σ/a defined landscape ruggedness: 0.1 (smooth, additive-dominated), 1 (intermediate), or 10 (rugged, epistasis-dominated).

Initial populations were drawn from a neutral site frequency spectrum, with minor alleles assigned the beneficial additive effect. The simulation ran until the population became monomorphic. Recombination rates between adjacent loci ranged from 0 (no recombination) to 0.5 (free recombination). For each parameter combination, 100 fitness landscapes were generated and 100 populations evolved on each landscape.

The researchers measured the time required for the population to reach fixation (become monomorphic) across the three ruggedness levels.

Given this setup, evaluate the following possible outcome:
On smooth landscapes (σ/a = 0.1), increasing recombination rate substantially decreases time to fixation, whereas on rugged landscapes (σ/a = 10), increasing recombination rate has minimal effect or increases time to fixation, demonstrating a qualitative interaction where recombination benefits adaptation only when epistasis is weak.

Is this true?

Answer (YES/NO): NO